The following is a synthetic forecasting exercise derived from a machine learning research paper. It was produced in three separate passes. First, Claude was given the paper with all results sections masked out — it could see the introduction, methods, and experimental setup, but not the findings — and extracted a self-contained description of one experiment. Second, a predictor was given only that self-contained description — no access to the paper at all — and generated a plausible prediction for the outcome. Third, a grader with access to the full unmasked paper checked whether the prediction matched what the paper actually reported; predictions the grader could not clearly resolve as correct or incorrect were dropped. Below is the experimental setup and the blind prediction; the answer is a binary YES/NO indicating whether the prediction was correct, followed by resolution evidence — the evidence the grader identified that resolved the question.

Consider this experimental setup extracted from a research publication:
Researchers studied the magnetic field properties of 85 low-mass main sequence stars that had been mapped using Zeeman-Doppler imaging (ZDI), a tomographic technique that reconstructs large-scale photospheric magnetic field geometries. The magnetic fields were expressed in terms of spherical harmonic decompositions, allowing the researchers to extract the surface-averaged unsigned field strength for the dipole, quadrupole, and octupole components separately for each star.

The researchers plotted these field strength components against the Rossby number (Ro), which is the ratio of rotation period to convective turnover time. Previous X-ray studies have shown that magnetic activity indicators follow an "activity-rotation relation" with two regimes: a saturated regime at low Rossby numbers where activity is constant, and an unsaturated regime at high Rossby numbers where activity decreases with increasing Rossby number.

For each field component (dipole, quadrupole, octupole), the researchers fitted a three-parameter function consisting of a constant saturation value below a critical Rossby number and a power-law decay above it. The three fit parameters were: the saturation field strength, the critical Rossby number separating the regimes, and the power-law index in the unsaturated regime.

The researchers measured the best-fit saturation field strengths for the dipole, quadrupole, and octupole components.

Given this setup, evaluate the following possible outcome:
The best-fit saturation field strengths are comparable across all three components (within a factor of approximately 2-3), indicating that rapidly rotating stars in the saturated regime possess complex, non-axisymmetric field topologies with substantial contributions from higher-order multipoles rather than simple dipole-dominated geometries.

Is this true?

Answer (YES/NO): YES